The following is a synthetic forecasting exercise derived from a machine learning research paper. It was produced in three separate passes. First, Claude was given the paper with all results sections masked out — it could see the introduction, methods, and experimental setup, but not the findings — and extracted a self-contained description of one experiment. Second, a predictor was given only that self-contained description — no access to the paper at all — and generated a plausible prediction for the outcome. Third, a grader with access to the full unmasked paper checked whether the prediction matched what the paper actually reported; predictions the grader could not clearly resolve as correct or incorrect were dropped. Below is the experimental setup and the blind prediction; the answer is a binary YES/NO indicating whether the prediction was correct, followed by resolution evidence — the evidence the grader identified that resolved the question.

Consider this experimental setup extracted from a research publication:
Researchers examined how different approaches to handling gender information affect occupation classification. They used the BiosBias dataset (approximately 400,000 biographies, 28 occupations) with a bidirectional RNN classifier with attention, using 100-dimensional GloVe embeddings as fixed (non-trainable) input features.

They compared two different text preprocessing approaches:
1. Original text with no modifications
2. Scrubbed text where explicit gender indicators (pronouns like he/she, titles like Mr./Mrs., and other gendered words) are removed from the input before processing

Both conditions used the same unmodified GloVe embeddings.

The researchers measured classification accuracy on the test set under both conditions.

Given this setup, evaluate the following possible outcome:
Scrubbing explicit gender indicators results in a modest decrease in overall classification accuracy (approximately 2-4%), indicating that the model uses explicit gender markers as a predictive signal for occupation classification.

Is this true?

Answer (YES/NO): NO